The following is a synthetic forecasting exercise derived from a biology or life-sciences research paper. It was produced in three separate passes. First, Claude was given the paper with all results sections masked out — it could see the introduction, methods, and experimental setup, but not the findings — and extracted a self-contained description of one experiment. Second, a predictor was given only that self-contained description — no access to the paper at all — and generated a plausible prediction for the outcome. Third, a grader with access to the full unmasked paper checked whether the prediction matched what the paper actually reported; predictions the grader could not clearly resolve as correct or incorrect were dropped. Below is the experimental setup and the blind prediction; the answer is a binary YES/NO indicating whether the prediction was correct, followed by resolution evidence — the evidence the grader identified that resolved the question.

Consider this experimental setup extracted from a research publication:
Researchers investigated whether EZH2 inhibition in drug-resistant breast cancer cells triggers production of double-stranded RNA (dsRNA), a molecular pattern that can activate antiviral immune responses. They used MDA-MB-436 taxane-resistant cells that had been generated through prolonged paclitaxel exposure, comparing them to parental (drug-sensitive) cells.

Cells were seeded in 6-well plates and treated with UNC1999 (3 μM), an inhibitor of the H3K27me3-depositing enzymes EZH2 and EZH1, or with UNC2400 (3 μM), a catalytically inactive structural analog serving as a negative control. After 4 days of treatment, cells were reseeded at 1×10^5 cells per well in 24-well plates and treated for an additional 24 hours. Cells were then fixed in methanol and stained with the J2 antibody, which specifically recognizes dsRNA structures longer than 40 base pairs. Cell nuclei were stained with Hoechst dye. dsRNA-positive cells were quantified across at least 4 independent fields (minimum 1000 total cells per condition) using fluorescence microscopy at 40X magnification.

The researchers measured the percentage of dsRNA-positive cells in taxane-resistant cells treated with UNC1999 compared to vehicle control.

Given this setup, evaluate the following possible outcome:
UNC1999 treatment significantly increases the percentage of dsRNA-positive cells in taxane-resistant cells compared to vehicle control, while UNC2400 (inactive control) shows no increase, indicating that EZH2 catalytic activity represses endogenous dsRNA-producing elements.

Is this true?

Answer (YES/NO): NO